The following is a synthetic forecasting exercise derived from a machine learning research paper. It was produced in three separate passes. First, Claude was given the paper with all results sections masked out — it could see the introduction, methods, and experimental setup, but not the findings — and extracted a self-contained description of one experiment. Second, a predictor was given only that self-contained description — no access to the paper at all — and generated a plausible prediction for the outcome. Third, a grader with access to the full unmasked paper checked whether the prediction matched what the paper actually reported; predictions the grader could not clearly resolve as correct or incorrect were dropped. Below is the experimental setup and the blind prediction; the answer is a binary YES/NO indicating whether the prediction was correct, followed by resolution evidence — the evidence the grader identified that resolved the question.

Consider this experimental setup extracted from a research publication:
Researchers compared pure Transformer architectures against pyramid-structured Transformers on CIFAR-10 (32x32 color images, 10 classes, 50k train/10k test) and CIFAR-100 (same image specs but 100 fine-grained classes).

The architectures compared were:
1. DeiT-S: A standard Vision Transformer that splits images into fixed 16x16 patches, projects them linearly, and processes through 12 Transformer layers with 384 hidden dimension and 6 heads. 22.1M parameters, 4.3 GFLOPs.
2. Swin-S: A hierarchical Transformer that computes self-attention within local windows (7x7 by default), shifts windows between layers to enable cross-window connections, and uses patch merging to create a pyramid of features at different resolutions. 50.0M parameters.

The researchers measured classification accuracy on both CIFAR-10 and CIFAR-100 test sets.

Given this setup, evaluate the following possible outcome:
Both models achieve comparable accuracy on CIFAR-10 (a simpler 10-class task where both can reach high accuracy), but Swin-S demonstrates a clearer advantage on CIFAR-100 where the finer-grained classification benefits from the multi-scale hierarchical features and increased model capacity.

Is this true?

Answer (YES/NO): NO